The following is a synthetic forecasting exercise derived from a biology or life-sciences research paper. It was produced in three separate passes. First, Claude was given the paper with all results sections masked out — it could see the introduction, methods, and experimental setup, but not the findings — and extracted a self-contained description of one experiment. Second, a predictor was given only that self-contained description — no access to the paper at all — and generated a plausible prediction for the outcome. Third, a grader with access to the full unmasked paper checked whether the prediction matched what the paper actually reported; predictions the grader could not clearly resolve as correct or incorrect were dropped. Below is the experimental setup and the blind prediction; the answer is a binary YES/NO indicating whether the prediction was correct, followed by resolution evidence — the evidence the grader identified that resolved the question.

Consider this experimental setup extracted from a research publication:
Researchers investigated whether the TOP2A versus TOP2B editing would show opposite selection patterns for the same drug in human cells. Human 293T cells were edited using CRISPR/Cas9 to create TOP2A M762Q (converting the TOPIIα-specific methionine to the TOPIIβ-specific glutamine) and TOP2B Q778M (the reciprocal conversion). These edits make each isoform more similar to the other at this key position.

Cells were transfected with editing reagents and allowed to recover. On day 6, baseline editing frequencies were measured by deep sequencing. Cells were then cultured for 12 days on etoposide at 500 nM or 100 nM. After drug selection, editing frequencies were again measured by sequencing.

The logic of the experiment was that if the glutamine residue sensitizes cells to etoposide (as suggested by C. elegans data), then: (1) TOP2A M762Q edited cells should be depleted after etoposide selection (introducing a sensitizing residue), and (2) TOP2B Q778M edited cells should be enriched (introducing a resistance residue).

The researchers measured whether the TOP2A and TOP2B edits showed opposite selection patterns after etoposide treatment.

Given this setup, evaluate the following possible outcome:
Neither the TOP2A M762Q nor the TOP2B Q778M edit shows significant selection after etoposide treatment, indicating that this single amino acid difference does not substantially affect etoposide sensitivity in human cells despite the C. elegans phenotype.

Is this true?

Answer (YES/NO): NO